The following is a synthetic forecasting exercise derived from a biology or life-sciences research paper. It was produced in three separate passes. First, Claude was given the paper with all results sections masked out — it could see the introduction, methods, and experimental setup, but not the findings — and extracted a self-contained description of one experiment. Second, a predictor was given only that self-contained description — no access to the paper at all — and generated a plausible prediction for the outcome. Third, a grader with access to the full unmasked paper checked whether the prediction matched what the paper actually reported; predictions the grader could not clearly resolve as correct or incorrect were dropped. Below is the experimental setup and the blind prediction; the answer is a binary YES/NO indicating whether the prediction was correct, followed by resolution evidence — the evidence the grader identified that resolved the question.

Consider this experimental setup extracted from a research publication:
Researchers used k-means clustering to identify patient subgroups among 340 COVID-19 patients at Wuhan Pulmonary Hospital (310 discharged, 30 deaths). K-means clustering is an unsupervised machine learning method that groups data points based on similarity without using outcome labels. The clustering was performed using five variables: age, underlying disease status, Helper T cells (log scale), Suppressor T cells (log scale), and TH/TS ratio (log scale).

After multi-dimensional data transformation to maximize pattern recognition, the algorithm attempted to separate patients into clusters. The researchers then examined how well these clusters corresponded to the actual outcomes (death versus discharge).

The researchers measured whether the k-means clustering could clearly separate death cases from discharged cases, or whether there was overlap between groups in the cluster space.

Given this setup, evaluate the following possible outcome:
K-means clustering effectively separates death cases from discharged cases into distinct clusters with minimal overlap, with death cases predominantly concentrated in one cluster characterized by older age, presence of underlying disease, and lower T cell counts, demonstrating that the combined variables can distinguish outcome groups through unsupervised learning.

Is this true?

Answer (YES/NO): NO